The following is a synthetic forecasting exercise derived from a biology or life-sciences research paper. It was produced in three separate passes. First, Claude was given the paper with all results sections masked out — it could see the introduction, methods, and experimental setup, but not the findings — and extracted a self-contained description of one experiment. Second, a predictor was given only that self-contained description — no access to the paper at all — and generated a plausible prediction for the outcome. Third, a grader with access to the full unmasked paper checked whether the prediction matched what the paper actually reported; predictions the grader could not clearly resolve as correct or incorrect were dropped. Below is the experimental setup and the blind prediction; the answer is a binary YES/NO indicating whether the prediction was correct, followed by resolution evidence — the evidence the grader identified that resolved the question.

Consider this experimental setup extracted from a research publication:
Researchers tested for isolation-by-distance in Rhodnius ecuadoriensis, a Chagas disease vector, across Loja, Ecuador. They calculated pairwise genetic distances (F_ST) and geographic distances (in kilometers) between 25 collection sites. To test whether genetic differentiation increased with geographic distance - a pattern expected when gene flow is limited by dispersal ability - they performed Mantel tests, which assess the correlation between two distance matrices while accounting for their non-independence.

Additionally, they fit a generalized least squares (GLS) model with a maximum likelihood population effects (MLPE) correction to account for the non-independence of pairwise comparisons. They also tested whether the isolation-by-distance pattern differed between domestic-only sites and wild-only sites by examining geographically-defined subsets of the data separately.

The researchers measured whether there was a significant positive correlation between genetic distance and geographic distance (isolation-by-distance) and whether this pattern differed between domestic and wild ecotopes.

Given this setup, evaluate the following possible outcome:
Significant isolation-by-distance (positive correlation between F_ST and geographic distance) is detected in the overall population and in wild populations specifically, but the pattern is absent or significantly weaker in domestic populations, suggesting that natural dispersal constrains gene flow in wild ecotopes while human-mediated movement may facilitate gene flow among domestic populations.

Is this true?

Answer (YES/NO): NO